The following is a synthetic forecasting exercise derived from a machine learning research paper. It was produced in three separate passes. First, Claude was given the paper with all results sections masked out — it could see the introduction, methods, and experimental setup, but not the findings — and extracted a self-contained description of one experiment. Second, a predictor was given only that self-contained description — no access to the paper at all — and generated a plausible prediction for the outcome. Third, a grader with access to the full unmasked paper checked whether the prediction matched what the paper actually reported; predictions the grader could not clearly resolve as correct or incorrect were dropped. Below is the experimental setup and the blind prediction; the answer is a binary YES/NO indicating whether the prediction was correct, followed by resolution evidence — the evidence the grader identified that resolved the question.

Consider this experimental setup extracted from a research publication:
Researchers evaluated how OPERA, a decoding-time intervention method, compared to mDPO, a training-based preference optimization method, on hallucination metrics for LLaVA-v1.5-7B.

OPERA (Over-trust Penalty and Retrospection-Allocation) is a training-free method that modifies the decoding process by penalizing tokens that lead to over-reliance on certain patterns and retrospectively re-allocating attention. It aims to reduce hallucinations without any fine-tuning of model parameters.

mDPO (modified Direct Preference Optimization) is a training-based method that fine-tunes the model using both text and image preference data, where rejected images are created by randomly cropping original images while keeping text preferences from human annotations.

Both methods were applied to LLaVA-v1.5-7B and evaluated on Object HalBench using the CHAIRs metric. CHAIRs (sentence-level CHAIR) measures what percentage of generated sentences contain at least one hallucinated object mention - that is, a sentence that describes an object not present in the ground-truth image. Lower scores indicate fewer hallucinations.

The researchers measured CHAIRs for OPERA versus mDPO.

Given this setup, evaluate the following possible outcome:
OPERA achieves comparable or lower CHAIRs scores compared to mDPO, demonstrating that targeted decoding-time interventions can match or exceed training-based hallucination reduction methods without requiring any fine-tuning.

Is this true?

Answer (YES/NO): NO